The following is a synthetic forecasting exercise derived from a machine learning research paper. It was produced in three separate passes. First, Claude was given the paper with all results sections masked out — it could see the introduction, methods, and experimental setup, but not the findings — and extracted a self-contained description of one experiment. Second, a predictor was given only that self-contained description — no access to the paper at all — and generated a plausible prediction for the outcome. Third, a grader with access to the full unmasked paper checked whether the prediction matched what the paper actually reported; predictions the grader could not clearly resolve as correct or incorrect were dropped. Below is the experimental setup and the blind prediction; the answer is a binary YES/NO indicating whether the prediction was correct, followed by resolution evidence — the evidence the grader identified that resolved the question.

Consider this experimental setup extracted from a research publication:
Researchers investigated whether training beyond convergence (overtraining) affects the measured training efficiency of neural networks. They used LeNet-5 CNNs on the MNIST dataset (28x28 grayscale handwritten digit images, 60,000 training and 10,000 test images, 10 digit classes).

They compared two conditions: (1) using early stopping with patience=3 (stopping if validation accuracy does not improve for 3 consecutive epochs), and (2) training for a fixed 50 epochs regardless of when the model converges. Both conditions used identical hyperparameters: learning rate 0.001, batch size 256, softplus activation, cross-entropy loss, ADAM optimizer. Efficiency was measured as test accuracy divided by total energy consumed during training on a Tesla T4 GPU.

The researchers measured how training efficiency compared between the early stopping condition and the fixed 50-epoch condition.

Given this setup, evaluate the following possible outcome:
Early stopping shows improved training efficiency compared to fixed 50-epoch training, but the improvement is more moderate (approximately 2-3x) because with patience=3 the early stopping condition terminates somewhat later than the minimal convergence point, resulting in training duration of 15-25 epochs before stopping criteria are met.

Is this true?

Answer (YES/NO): NO